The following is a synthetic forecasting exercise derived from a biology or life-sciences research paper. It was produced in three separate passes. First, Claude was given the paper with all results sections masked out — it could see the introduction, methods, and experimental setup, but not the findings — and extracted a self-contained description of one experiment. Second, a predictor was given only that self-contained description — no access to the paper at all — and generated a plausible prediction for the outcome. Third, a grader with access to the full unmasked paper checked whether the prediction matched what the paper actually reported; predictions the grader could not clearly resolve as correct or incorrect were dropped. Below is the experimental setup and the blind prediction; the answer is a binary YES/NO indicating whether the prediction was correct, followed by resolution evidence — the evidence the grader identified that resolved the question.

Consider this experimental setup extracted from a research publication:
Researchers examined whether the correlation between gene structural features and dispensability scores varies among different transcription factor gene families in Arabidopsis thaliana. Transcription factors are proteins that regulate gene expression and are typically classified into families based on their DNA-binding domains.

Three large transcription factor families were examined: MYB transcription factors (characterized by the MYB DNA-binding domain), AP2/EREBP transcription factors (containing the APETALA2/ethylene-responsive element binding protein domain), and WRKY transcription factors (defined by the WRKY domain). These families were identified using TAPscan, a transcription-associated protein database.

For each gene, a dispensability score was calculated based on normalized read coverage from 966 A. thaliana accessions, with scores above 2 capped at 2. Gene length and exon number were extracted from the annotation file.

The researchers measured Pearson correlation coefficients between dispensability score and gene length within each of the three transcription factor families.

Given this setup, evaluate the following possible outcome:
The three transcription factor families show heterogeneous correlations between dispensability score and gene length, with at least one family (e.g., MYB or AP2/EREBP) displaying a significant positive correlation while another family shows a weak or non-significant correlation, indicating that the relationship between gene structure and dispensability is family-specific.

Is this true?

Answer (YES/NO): NO